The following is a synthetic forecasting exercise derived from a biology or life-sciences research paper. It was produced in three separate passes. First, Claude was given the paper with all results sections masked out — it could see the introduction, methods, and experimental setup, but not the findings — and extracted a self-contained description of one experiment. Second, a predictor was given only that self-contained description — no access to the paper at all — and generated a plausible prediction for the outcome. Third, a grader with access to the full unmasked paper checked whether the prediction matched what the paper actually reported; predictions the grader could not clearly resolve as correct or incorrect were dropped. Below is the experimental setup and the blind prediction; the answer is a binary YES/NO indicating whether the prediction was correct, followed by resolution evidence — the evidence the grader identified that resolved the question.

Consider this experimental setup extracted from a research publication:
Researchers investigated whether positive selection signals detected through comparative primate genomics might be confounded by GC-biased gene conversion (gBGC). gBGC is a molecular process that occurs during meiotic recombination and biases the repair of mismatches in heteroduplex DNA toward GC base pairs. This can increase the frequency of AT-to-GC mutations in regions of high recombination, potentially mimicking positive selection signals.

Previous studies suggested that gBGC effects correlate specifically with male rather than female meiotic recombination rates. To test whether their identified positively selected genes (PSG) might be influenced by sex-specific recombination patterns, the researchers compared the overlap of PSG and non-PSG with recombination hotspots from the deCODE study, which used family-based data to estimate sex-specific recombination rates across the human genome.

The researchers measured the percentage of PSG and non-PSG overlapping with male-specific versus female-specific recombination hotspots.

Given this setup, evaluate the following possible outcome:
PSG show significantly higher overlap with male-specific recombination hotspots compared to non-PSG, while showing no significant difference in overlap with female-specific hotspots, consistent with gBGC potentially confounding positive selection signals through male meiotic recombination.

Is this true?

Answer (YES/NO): NO